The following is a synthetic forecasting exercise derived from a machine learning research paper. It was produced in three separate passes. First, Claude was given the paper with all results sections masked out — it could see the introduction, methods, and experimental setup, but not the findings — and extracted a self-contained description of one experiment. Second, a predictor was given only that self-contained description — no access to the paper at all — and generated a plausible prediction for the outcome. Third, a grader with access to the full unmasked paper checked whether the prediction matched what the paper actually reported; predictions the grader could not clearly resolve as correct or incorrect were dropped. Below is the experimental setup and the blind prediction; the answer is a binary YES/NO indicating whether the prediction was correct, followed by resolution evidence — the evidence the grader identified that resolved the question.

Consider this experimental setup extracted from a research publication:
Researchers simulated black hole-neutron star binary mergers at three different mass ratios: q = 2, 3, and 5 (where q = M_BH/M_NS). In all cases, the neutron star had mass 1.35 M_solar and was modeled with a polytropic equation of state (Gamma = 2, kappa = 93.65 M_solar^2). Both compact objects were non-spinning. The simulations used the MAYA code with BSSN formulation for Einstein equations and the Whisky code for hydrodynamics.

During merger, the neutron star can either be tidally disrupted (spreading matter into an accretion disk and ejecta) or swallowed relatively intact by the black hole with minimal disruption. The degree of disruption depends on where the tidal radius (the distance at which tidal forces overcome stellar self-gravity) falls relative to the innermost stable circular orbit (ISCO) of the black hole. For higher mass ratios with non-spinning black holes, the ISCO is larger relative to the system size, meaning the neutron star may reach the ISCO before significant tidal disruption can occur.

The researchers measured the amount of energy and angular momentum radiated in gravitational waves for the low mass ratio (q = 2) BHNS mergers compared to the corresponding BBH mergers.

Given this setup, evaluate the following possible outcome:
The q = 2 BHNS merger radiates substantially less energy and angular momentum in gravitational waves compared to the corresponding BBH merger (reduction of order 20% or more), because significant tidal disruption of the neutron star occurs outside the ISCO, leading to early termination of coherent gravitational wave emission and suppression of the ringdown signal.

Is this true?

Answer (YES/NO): YES